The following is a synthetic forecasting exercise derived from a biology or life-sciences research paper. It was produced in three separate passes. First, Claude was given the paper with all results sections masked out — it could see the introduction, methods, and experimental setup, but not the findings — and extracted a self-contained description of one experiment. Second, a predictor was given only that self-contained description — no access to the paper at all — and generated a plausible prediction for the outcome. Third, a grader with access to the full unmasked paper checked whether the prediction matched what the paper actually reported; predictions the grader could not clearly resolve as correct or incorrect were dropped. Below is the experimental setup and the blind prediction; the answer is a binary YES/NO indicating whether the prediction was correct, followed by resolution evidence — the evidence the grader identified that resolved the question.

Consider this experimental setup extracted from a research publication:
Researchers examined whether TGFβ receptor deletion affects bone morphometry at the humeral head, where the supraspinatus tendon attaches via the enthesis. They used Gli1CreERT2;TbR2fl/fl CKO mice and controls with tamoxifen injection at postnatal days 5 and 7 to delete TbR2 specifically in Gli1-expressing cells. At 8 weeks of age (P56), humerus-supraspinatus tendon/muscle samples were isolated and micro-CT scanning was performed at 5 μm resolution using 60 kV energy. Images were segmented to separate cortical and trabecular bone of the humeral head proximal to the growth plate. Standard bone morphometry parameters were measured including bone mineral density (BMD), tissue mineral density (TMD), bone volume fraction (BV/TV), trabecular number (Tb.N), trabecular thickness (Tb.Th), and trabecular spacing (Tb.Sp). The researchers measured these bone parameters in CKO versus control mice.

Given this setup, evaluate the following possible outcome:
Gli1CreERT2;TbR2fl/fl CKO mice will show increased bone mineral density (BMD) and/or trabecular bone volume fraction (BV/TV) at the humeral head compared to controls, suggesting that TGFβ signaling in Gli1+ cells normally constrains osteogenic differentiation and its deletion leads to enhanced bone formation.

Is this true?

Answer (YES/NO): NO